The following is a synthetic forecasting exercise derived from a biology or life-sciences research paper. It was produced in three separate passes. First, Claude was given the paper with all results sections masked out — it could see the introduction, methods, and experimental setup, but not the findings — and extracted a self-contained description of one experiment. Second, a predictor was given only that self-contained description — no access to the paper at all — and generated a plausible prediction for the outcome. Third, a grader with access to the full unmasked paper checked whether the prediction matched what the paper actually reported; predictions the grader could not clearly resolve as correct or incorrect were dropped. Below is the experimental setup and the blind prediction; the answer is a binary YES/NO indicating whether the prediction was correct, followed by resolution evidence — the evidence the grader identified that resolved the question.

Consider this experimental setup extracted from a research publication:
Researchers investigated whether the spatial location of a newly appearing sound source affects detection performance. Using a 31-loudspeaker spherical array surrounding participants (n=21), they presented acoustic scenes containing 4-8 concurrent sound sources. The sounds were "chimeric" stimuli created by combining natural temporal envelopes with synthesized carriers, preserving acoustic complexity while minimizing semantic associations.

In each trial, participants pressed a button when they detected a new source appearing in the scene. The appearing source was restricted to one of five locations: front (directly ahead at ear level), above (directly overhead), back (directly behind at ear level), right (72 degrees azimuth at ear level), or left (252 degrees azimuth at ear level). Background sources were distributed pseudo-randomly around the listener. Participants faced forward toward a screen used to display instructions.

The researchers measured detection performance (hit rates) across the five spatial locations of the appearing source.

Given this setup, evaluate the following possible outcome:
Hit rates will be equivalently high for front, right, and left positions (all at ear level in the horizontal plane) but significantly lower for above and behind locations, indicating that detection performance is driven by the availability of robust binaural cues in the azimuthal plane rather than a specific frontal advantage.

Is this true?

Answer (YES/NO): NO